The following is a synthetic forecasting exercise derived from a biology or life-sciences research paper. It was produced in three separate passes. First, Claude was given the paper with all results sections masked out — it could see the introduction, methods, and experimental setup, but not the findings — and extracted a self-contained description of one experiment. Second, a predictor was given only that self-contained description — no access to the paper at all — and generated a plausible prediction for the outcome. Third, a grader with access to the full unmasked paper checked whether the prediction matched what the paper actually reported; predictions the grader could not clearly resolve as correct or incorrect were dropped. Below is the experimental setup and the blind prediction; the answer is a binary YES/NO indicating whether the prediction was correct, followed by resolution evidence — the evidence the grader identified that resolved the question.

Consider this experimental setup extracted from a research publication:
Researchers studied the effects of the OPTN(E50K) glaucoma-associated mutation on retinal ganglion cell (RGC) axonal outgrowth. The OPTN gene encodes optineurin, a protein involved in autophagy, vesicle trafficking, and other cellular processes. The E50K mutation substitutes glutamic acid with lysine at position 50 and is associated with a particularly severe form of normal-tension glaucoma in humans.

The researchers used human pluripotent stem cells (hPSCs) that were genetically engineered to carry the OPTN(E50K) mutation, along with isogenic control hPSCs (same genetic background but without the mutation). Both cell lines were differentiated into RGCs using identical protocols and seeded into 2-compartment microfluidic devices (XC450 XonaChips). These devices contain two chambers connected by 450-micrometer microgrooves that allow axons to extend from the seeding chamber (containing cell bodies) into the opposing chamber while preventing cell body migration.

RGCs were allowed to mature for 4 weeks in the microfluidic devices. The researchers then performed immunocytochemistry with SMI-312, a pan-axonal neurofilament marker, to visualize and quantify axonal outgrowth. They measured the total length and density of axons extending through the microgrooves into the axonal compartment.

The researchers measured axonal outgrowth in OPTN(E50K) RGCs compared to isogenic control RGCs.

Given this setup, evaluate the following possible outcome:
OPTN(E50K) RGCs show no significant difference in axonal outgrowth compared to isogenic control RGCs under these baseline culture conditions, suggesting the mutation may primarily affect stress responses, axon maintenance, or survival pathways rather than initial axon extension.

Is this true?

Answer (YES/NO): NO